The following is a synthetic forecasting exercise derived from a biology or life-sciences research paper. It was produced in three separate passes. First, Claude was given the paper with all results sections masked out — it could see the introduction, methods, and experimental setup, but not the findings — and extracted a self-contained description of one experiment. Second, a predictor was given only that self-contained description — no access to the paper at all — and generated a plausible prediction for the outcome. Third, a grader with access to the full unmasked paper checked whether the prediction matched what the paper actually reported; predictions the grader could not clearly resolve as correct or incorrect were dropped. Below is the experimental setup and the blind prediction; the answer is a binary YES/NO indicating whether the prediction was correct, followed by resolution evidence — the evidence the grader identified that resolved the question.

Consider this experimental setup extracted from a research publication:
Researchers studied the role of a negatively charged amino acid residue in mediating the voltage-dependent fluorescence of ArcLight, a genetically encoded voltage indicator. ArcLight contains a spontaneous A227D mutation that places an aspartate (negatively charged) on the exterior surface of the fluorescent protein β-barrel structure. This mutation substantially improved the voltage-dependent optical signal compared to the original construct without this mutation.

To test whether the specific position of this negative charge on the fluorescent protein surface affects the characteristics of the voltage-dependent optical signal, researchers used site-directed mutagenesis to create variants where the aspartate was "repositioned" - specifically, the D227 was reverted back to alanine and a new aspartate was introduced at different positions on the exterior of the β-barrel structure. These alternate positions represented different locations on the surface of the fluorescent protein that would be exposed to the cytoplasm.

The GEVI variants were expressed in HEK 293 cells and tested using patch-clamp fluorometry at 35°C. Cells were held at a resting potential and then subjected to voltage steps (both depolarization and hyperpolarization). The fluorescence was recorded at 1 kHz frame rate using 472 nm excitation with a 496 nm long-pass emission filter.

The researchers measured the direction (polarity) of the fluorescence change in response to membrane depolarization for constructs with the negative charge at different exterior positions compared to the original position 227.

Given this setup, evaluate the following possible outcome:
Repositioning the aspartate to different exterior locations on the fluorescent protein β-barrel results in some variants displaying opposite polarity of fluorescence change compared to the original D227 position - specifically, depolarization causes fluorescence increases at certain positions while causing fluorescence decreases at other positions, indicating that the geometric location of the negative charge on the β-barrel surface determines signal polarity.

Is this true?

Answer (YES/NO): YES